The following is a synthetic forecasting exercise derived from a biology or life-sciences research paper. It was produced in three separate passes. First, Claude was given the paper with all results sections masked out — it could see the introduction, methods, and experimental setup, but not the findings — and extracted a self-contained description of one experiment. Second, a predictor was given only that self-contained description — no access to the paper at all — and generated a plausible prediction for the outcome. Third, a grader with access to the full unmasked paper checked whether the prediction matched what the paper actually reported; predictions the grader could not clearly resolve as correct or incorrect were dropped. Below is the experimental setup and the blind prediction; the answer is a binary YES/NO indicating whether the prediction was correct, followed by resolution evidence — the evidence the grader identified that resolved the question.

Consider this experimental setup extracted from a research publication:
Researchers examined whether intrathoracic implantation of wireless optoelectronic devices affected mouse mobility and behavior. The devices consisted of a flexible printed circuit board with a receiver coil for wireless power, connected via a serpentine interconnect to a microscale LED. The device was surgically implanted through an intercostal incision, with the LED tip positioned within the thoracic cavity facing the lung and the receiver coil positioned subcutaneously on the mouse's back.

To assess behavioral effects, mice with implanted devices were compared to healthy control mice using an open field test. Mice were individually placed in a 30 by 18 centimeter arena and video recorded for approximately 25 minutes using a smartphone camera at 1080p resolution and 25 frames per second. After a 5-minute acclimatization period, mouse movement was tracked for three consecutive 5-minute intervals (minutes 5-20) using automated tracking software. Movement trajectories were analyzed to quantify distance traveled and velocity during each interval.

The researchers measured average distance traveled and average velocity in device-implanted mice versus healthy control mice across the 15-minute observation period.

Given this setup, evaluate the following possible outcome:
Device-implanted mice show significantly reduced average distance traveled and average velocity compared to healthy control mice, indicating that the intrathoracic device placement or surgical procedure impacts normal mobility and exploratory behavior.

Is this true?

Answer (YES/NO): NO